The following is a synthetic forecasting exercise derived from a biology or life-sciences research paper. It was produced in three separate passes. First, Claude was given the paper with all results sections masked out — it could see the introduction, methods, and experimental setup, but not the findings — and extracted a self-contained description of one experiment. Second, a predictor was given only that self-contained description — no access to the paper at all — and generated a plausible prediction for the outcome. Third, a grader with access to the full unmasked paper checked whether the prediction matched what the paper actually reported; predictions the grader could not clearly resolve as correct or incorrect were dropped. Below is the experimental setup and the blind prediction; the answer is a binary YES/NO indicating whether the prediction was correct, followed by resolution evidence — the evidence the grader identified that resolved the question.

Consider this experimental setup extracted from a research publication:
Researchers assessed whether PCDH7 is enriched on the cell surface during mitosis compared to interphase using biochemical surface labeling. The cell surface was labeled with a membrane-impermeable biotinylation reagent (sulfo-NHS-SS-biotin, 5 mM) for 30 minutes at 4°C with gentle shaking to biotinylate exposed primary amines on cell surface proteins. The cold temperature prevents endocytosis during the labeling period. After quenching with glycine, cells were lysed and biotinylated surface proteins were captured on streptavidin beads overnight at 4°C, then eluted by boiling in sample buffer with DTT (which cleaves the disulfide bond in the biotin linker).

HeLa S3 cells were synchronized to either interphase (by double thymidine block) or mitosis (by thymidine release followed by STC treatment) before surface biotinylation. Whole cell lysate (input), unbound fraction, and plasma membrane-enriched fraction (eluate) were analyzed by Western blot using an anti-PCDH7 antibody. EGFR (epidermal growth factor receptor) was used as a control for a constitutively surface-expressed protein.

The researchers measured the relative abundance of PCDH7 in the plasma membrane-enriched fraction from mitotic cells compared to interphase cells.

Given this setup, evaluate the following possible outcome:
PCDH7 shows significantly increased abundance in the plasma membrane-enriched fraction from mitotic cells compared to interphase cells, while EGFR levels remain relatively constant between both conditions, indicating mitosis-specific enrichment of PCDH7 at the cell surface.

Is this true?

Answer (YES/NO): YES